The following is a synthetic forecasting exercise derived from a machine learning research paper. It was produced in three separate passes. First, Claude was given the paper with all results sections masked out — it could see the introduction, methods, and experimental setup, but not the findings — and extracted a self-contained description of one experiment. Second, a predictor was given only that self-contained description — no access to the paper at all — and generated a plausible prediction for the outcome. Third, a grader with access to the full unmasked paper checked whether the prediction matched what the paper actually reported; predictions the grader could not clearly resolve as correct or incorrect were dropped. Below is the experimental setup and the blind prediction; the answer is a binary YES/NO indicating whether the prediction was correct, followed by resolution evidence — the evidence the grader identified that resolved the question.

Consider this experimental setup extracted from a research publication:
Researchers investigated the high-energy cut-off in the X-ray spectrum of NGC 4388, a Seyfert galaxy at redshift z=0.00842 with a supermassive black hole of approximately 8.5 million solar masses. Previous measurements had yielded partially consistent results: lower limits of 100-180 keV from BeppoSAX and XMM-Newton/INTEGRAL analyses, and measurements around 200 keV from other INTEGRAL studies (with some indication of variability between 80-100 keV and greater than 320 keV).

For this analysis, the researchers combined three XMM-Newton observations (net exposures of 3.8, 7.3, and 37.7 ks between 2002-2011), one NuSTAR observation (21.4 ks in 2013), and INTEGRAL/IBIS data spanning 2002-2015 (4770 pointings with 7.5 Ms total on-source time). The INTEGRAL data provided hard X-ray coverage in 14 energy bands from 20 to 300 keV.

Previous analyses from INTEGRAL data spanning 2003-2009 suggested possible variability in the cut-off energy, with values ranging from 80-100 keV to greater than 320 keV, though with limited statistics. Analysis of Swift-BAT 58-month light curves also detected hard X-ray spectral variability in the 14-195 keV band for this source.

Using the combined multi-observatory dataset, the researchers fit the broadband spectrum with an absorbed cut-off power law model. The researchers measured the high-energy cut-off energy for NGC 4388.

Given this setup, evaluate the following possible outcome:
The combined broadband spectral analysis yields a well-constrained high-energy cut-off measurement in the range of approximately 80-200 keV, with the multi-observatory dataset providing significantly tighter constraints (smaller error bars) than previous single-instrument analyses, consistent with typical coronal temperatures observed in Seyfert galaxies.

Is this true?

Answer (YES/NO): NO